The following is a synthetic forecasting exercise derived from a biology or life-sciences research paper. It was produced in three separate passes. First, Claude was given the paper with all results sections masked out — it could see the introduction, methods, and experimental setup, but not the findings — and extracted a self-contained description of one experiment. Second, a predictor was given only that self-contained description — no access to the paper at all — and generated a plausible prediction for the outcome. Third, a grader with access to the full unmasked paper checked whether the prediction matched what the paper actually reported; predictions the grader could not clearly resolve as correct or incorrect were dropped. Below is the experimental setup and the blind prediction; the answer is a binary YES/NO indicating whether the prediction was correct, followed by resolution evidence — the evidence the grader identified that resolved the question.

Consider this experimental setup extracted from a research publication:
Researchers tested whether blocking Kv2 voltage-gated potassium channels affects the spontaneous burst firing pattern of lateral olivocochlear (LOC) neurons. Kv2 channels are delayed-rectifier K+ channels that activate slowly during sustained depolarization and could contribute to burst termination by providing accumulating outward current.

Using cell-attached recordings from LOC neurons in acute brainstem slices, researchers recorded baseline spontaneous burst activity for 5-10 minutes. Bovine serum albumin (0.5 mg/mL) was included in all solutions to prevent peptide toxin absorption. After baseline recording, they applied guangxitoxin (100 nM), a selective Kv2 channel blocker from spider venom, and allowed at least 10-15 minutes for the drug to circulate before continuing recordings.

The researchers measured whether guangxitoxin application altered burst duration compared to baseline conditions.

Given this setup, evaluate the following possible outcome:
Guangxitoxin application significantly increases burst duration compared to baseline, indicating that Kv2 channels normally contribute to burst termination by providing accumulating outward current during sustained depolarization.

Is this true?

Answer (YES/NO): NO